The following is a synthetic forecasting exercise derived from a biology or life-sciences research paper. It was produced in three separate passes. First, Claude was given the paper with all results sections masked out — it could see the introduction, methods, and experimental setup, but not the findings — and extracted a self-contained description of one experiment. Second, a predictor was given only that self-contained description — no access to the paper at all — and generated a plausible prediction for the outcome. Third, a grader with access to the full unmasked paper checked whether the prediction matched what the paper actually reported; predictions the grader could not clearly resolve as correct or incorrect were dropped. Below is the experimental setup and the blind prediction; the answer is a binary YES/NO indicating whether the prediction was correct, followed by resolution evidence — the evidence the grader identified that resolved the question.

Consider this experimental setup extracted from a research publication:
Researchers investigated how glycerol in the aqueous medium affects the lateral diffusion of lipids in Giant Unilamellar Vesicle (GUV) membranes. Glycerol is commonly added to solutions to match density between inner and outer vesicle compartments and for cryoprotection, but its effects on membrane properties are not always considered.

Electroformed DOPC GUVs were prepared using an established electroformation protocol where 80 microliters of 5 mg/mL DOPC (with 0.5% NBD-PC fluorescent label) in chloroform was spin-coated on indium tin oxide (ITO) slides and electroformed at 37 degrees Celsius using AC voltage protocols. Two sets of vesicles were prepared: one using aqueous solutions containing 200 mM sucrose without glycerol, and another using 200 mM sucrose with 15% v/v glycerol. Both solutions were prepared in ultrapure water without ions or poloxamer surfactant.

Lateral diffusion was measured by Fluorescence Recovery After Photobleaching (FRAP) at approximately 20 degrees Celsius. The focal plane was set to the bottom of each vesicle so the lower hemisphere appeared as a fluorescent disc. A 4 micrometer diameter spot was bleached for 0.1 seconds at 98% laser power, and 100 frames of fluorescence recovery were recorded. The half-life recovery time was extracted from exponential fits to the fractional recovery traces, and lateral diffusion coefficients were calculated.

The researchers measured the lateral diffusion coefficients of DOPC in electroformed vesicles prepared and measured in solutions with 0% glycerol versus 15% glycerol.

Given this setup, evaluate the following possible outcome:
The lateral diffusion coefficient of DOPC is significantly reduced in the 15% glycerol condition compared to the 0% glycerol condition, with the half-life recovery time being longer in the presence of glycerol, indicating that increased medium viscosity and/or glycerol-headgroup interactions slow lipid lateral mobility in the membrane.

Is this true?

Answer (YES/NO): YES